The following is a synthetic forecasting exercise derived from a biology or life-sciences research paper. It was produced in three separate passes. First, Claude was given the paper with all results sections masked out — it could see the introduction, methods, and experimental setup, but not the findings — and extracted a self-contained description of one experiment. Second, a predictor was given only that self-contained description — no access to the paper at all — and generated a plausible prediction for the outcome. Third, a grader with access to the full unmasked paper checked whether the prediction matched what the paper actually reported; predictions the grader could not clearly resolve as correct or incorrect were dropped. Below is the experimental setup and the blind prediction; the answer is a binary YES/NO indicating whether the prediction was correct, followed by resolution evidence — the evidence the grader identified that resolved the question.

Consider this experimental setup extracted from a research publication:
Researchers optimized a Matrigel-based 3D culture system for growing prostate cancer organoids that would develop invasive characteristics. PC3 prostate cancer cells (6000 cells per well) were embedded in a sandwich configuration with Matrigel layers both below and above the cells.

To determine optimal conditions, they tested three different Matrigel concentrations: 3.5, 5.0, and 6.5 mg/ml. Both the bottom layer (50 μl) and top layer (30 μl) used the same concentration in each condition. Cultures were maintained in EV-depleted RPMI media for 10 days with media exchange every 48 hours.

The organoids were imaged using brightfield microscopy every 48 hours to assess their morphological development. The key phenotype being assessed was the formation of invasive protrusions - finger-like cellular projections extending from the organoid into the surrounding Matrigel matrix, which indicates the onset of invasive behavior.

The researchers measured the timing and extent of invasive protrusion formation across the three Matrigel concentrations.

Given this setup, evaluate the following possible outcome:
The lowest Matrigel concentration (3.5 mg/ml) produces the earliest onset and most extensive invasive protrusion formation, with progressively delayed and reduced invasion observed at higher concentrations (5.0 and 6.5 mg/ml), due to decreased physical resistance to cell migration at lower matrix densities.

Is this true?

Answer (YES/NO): NO